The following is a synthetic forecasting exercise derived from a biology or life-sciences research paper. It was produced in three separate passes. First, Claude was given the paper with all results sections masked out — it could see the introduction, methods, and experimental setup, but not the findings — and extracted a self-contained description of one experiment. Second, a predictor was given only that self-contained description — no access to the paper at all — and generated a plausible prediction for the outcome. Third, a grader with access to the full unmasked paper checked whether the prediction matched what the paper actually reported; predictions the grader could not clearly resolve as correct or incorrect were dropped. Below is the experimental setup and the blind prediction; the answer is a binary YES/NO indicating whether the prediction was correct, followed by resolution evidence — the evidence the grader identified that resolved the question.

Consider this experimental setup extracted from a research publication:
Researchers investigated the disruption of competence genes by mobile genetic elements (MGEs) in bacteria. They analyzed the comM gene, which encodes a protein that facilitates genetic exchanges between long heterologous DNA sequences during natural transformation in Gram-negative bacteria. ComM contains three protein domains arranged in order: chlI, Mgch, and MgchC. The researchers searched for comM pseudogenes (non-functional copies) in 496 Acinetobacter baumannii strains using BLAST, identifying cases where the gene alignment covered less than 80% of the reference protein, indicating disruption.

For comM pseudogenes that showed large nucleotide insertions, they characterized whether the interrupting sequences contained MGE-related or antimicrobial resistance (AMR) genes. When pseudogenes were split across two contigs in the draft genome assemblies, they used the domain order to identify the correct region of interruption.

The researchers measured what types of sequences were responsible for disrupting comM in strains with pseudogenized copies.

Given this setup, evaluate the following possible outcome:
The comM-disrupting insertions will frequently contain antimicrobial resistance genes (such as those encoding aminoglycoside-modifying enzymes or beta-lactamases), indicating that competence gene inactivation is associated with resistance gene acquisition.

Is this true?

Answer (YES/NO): NO